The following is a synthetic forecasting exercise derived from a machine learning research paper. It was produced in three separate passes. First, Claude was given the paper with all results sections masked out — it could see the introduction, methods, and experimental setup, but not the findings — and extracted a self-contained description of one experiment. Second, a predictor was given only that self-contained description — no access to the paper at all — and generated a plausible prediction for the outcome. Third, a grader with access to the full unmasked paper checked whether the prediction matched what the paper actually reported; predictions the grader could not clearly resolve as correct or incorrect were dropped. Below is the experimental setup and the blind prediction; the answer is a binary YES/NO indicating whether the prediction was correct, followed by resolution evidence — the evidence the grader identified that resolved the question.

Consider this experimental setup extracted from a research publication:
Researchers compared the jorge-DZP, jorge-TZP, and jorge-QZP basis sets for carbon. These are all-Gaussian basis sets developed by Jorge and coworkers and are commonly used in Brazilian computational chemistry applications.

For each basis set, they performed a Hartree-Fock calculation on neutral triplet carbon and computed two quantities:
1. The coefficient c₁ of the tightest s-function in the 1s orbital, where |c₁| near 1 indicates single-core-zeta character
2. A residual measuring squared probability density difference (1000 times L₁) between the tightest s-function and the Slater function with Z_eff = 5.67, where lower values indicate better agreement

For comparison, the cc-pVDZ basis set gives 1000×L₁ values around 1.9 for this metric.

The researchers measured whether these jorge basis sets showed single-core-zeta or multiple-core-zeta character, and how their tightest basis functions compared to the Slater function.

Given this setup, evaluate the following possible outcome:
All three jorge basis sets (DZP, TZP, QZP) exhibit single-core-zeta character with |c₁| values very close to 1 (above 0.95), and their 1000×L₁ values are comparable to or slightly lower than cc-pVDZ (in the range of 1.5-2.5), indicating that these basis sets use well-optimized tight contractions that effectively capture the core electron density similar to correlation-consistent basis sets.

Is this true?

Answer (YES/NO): NO